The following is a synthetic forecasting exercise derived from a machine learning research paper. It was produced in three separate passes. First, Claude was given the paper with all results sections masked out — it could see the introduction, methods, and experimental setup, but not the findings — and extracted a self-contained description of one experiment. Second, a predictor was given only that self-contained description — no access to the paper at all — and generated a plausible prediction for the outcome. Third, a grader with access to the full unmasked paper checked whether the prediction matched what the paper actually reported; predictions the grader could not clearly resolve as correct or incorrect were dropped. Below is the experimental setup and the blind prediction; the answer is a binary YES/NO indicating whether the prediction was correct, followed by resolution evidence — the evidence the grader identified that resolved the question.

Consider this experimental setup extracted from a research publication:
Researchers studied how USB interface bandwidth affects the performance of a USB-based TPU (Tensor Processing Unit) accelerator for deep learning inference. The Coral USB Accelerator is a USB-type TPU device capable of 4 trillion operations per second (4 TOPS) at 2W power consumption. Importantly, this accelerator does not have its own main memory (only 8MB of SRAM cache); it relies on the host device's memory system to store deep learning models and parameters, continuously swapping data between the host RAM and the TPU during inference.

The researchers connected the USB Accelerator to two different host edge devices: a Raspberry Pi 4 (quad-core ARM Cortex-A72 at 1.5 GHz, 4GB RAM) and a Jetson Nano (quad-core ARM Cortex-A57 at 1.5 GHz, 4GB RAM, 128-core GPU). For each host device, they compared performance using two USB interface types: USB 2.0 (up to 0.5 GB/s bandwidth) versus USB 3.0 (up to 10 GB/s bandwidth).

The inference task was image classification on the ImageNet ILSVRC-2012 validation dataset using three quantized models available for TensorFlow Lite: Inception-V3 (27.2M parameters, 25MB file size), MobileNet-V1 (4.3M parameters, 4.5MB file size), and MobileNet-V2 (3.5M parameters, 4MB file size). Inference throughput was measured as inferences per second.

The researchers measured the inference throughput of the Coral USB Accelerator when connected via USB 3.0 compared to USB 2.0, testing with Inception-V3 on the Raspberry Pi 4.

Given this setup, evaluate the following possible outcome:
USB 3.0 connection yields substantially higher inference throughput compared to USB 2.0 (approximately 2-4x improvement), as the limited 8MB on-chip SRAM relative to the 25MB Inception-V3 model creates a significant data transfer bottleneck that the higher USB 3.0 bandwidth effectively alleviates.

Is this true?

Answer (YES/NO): NO